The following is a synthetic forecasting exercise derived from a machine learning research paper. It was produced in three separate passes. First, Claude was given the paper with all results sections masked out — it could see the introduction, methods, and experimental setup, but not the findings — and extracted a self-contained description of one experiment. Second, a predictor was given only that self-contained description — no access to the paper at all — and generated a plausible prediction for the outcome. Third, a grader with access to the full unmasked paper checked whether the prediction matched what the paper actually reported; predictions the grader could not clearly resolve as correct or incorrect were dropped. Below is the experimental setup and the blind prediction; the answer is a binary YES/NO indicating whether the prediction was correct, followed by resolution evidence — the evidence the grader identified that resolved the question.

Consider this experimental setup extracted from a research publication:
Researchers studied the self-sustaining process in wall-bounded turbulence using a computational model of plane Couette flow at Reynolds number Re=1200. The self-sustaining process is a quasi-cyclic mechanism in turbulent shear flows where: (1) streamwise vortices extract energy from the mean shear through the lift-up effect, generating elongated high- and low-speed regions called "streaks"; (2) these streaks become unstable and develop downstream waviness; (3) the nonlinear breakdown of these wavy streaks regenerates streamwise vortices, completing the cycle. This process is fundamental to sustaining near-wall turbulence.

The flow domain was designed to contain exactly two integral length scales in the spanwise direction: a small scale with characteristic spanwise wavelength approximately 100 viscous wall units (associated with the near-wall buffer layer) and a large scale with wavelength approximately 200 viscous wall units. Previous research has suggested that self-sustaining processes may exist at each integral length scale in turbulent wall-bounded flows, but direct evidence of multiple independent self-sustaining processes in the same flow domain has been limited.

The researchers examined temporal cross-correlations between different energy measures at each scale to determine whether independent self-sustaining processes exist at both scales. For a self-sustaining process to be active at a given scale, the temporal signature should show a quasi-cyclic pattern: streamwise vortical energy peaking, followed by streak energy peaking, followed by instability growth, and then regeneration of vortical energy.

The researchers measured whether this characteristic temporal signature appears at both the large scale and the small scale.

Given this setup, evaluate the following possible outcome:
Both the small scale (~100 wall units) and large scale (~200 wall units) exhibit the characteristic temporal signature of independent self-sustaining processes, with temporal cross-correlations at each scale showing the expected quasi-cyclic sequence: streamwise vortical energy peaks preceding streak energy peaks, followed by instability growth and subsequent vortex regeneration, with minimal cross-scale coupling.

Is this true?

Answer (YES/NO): NO